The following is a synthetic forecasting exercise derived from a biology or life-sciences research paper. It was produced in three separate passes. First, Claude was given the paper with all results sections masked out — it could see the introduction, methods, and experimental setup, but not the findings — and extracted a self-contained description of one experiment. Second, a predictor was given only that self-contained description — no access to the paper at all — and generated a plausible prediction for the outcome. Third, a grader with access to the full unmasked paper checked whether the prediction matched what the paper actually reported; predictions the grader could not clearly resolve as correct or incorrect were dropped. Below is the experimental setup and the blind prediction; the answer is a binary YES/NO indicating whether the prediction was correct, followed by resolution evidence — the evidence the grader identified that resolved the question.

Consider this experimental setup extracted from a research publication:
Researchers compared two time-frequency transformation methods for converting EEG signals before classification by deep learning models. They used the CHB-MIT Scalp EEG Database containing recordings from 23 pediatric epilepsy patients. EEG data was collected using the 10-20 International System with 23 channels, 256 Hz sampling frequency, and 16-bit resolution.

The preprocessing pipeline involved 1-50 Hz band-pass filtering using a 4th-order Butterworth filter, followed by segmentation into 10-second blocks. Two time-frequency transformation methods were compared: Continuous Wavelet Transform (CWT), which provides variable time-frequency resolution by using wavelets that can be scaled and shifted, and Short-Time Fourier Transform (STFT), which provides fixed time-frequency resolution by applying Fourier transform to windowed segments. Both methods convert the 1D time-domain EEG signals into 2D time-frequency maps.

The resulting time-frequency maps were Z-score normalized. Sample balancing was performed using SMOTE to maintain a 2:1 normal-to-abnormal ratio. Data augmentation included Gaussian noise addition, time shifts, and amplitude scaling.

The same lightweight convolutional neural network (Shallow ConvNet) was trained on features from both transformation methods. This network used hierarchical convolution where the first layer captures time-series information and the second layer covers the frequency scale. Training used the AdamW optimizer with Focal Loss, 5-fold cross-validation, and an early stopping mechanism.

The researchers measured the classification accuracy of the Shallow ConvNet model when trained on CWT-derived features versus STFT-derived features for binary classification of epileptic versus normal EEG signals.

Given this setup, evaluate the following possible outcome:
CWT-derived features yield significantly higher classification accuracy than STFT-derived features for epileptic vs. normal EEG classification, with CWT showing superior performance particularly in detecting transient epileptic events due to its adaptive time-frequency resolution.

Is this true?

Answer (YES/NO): YES